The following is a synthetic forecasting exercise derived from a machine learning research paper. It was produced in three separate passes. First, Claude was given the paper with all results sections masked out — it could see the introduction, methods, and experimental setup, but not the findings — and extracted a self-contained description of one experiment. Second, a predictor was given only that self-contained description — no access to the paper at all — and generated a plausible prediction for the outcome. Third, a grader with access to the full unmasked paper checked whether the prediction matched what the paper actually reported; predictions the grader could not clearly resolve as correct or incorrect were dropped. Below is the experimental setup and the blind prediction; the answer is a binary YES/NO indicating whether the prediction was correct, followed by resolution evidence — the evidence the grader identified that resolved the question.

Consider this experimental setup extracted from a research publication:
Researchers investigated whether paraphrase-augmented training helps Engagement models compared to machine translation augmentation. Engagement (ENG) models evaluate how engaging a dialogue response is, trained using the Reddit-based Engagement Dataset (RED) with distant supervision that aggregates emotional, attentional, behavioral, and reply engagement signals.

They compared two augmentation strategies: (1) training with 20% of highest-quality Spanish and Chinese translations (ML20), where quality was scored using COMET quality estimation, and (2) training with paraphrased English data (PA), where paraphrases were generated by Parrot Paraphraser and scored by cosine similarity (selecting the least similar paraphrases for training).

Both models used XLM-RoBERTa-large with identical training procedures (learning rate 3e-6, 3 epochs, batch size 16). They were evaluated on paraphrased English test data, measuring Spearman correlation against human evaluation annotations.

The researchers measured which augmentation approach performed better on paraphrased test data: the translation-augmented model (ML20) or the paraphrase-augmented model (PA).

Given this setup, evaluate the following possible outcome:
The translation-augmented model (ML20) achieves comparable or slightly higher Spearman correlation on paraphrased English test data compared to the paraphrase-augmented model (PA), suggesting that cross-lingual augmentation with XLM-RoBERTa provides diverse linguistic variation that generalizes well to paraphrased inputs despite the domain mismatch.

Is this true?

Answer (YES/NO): NO